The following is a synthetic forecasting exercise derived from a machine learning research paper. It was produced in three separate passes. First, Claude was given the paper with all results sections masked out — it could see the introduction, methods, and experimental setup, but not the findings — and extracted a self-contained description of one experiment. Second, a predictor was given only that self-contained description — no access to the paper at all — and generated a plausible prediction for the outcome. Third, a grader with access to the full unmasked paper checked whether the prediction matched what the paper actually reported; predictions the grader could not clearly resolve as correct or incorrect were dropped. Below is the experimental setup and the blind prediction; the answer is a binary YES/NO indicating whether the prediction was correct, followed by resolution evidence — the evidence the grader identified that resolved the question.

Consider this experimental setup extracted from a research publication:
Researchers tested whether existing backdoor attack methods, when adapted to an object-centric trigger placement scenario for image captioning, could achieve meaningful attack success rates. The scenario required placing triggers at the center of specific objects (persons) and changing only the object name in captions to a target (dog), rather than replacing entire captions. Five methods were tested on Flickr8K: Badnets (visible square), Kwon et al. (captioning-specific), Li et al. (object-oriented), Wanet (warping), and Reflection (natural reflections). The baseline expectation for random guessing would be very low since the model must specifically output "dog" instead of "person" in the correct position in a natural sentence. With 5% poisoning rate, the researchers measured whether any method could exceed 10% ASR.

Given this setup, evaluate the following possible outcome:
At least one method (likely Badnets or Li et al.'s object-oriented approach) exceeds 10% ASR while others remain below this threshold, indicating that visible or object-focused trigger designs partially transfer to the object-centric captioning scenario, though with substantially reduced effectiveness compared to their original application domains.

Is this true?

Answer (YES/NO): NO